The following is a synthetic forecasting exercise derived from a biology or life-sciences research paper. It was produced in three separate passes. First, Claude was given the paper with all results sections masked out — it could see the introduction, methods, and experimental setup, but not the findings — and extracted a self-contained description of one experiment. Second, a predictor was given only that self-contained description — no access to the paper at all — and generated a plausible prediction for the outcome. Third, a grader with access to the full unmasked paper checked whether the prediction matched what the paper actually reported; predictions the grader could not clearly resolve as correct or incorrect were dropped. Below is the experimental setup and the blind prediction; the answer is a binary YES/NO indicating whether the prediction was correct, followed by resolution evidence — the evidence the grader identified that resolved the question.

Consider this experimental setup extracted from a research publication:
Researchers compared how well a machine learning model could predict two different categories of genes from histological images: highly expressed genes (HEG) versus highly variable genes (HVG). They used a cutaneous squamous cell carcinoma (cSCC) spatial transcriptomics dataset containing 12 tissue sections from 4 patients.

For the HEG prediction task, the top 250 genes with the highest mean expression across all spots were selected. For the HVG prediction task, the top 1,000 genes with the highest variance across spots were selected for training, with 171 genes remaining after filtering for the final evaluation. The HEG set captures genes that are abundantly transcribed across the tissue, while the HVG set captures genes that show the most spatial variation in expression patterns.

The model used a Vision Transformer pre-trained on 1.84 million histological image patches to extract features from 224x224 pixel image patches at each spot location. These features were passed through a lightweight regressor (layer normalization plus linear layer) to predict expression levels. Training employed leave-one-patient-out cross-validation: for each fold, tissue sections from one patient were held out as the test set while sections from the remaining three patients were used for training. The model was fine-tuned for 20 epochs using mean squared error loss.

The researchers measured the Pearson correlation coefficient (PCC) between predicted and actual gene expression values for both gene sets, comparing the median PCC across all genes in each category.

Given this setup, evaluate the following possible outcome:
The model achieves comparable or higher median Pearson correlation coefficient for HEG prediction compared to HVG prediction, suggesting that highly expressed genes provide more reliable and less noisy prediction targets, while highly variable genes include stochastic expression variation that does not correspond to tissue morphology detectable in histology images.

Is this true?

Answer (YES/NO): YES